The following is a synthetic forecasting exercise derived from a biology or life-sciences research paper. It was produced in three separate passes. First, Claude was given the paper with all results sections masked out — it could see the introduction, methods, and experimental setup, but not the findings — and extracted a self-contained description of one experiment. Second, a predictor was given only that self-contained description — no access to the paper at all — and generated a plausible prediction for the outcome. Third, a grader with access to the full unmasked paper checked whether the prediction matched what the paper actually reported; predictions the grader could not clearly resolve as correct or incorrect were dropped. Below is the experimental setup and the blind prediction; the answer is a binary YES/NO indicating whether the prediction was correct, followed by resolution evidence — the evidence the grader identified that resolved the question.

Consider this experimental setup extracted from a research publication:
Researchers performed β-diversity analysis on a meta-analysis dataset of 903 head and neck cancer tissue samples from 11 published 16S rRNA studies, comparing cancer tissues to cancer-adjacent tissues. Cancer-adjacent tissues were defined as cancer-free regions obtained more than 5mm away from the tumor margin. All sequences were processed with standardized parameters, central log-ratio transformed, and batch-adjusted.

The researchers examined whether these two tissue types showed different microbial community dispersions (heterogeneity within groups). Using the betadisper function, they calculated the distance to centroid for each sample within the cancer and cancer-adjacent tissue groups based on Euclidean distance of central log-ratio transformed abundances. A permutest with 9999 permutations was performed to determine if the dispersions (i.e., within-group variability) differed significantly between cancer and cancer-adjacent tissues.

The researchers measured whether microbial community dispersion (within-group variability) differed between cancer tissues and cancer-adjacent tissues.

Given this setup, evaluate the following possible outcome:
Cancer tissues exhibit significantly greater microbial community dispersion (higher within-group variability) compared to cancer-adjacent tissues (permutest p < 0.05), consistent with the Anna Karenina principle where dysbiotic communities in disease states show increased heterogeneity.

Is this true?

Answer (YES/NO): NO